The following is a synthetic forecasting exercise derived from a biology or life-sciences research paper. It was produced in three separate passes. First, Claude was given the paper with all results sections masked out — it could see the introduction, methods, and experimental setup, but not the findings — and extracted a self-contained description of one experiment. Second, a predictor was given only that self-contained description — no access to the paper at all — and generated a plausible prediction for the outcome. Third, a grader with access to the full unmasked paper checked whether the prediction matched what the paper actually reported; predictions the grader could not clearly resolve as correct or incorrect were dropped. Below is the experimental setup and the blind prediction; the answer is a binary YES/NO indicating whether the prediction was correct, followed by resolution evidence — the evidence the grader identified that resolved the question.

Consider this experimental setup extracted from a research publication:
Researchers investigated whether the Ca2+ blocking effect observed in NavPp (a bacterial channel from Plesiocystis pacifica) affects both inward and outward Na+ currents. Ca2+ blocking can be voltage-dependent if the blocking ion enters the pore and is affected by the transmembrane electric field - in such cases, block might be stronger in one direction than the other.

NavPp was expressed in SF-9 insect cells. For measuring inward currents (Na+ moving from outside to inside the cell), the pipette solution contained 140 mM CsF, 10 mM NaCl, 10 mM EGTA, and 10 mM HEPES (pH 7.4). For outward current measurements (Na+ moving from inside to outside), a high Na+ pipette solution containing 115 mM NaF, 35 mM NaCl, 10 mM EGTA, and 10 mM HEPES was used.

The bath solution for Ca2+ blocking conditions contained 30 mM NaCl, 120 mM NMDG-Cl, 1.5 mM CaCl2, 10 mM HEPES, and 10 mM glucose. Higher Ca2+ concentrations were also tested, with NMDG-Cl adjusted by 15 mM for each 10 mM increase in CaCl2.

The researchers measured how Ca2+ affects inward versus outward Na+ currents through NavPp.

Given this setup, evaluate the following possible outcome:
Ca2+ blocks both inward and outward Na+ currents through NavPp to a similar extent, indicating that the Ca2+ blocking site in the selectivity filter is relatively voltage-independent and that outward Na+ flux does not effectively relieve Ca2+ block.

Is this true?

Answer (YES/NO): YES